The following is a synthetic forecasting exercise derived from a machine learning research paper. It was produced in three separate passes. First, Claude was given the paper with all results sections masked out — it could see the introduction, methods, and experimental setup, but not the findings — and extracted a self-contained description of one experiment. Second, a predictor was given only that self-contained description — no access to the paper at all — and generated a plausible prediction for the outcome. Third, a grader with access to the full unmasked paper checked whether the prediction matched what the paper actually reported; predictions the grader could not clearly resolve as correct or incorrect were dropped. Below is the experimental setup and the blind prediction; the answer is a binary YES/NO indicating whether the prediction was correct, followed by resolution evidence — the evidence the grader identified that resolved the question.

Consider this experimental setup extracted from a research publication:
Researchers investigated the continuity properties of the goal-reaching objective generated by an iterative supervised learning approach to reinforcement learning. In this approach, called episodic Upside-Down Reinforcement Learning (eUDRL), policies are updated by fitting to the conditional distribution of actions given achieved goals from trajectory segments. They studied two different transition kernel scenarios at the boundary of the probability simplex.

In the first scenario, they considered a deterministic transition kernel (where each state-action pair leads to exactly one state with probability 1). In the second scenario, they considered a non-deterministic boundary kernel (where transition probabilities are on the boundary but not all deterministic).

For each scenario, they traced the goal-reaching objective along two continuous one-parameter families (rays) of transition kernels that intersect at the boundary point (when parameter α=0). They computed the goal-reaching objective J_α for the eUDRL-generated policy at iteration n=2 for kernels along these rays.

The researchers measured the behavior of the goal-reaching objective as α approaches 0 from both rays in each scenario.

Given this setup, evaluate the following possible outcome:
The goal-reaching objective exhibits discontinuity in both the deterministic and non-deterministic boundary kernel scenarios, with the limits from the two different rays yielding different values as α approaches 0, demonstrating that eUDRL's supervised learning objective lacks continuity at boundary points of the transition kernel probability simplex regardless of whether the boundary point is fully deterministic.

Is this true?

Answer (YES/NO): NO